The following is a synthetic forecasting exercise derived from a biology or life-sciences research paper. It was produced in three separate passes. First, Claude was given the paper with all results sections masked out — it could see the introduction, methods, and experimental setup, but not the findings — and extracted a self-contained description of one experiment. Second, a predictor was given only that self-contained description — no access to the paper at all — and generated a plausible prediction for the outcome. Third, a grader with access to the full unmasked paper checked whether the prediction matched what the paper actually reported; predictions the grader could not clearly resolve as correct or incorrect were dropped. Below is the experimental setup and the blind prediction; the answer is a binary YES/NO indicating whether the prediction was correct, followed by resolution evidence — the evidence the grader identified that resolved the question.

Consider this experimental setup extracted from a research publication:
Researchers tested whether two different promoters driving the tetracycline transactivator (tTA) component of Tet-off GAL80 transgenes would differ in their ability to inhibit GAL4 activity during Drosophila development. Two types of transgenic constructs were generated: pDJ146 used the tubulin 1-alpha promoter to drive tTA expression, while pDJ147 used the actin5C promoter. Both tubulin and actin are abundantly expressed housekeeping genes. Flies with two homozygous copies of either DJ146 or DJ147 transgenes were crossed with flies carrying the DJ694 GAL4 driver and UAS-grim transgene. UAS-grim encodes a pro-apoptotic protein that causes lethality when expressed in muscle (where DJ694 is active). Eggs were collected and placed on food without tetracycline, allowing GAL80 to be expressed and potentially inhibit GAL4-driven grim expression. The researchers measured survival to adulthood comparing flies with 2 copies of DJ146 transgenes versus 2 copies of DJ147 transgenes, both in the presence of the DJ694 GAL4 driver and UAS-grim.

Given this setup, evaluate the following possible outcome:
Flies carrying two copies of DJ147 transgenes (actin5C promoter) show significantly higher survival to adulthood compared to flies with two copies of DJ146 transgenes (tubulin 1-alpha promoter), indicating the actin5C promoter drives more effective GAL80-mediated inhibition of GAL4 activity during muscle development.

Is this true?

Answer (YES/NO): NO